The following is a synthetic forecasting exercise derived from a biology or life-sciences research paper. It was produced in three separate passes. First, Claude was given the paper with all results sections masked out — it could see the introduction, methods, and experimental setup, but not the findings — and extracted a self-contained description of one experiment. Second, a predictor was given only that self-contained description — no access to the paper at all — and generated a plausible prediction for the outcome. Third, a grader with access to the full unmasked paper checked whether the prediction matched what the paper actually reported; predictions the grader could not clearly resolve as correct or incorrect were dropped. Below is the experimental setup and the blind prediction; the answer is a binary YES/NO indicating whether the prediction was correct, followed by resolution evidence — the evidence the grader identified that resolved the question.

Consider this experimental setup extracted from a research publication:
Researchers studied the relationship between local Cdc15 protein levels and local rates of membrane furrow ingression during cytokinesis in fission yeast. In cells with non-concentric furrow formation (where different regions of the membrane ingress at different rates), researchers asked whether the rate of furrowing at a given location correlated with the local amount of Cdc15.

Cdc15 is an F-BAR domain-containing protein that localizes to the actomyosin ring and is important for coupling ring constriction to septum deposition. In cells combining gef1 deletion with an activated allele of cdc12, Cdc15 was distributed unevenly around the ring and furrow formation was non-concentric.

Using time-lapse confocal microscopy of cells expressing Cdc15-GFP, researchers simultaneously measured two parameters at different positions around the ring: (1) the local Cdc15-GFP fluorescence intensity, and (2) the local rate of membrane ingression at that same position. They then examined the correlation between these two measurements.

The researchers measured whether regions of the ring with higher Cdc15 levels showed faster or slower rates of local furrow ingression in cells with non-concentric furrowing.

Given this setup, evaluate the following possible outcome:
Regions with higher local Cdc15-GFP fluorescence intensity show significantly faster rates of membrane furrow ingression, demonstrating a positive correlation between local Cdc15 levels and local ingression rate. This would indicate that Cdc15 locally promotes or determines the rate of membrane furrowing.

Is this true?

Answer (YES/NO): YES